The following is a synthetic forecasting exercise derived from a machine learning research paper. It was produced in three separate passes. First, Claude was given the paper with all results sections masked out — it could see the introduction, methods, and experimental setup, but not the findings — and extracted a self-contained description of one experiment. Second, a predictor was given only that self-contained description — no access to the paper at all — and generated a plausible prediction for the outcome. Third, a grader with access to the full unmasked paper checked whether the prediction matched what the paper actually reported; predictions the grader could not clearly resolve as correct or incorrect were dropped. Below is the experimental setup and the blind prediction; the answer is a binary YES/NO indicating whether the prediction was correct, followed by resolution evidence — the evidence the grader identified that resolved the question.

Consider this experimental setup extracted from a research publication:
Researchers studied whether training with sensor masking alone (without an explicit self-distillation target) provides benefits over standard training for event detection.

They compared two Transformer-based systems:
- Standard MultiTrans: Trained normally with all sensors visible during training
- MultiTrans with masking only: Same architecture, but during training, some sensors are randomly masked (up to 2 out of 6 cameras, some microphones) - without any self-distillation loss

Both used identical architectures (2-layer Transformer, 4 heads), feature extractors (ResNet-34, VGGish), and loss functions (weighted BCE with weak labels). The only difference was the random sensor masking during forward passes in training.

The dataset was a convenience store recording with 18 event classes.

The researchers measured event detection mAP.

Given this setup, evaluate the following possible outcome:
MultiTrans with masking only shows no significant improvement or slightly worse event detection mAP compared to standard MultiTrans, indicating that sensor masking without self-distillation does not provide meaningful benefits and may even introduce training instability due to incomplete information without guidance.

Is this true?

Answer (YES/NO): NO